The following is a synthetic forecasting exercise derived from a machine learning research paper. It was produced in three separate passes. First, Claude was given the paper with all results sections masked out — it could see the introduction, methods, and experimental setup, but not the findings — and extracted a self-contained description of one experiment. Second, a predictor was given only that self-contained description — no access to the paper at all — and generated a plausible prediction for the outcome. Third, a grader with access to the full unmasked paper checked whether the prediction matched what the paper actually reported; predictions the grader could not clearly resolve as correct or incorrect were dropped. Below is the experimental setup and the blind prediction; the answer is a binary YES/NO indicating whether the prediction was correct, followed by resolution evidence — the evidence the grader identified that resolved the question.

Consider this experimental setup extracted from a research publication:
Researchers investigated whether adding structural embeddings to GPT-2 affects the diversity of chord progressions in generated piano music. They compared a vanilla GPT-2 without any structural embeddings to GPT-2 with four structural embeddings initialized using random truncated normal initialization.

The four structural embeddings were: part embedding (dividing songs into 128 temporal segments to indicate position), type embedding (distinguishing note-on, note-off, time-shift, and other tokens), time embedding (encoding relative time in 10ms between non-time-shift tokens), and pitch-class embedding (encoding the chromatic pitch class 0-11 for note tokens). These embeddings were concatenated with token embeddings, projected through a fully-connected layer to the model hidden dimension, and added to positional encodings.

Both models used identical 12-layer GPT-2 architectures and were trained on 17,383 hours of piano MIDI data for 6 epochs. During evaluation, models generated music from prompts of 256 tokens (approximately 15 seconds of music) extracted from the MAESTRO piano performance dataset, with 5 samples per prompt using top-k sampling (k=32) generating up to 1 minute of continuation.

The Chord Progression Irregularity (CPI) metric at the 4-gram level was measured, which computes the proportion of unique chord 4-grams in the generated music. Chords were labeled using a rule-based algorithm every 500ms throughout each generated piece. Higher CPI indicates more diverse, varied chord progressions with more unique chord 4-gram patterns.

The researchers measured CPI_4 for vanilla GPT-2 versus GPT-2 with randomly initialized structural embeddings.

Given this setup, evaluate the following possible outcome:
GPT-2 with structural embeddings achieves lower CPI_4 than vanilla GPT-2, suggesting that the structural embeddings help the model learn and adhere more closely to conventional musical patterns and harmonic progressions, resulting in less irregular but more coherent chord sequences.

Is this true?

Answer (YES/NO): YES